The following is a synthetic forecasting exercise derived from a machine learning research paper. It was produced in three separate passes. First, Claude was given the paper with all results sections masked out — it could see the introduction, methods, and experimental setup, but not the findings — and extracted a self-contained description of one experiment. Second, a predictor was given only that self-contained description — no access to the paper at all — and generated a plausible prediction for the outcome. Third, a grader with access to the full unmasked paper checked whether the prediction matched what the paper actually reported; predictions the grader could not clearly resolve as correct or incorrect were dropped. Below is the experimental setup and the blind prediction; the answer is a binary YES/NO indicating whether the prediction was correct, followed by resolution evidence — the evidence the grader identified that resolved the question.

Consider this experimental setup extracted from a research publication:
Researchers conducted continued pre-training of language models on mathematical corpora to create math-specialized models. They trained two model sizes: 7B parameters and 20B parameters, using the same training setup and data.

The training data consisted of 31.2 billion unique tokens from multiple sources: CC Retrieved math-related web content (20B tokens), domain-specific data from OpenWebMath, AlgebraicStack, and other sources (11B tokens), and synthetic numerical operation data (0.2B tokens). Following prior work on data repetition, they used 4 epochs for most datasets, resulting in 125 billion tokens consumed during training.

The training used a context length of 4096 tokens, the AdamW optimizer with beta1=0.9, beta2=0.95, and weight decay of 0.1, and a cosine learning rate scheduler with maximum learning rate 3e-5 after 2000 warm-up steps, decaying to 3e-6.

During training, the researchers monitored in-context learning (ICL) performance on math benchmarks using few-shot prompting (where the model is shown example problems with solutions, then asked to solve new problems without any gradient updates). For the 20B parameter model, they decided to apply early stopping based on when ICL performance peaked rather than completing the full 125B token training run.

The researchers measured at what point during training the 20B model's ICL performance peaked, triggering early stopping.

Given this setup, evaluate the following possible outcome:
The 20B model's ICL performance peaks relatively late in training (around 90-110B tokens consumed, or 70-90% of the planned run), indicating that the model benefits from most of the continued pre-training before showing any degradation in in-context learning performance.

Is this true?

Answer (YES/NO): NO